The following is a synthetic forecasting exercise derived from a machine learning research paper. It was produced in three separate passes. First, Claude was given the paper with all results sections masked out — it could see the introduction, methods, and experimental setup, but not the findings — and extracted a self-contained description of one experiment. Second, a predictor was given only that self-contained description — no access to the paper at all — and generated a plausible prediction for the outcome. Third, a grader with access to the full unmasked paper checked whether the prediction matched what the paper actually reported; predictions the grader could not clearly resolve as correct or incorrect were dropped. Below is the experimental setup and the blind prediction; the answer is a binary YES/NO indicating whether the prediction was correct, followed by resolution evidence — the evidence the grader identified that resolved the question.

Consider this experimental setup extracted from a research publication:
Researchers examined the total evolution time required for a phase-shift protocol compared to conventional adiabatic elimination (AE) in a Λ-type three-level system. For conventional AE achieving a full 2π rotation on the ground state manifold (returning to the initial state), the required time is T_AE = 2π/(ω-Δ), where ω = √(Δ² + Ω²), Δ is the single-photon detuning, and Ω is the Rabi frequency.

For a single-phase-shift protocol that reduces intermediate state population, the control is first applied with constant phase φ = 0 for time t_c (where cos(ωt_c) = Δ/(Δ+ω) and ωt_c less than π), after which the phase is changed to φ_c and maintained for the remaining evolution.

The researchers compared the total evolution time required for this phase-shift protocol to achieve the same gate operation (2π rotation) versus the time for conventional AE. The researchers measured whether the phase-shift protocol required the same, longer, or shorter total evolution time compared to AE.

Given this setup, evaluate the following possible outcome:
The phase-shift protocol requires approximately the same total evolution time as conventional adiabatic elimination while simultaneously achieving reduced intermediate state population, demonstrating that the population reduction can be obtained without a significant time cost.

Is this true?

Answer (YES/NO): YES